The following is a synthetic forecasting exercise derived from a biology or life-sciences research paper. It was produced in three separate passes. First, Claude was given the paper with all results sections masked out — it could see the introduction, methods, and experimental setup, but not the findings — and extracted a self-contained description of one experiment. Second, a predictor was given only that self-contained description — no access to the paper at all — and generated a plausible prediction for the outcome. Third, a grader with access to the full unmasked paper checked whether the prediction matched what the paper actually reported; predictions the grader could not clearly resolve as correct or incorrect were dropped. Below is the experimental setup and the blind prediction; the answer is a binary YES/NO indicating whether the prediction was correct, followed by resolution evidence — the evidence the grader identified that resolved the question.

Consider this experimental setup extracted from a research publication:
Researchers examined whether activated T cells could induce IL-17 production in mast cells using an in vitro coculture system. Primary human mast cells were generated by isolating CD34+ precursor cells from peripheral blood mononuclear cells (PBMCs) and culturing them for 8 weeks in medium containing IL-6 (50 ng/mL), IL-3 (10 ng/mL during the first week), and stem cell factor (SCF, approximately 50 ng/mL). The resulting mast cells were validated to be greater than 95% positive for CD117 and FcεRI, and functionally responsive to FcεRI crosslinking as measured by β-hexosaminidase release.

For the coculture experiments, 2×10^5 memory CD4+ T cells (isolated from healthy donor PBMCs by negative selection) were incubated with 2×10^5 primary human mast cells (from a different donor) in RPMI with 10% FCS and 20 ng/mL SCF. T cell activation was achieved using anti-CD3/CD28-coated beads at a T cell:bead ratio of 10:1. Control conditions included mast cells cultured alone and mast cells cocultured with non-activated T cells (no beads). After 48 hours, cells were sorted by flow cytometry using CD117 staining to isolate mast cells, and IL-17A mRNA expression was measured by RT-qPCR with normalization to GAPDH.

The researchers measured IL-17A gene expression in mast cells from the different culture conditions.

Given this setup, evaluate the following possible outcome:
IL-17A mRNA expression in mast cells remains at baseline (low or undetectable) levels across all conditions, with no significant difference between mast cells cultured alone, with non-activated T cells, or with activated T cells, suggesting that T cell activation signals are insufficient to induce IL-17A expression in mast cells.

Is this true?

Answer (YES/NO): NO